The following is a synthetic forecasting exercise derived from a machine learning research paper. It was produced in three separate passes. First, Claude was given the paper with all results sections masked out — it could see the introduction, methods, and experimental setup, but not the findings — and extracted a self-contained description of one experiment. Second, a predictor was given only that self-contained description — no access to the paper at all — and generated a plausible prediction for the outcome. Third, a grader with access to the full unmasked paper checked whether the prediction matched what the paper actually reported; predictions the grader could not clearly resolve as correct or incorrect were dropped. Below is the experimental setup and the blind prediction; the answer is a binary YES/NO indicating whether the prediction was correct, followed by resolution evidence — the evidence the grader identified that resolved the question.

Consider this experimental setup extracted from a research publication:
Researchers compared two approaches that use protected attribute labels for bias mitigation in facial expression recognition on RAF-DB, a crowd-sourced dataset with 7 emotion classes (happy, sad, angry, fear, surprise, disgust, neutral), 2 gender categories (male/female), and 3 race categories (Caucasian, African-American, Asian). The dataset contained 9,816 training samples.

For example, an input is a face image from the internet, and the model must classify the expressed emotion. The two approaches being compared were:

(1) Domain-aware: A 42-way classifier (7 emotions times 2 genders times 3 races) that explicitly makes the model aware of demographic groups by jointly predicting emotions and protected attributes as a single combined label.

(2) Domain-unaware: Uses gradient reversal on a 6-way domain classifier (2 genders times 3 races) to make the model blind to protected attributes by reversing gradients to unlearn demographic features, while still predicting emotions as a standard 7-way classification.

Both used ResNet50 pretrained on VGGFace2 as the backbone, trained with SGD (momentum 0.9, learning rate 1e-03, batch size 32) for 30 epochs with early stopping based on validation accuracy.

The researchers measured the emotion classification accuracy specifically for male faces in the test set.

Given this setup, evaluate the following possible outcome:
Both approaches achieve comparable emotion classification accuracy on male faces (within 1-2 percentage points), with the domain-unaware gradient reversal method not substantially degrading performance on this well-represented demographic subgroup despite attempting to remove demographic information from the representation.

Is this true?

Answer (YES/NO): NO